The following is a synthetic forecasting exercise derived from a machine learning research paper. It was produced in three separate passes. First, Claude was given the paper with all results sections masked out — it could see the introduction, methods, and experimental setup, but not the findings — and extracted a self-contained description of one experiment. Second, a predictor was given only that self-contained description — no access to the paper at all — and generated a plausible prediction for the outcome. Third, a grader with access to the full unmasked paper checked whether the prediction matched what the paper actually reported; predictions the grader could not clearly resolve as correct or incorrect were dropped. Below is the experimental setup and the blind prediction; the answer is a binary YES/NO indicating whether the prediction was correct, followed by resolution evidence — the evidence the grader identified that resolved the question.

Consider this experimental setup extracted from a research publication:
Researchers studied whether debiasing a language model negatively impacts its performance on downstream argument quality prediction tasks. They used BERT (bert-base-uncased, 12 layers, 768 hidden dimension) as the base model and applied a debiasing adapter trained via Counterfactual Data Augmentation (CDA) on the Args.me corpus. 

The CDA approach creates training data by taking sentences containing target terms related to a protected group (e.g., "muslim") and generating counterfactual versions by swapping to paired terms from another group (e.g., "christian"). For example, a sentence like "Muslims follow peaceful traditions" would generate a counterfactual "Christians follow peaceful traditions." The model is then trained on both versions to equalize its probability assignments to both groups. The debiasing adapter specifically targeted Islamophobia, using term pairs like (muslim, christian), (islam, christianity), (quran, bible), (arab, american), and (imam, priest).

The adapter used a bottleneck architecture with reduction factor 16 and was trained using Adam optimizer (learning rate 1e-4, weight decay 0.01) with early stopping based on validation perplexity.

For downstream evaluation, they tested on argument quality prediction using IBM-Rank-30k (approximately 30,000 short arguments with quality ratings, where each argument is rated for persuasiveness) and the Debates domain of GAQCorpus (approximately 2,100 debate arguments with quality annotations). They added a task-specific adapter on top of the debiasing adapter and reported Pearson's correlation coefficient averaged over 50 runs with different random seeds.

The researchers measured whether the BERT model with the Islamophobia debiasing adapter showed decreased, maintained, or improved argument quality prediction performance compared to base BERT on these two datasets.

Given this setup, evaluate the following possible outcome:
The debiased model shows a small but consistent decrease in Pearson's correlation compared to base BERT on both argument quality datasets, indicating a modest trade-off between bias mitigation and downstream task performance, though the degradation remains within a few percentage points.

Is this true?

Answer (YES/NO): NO